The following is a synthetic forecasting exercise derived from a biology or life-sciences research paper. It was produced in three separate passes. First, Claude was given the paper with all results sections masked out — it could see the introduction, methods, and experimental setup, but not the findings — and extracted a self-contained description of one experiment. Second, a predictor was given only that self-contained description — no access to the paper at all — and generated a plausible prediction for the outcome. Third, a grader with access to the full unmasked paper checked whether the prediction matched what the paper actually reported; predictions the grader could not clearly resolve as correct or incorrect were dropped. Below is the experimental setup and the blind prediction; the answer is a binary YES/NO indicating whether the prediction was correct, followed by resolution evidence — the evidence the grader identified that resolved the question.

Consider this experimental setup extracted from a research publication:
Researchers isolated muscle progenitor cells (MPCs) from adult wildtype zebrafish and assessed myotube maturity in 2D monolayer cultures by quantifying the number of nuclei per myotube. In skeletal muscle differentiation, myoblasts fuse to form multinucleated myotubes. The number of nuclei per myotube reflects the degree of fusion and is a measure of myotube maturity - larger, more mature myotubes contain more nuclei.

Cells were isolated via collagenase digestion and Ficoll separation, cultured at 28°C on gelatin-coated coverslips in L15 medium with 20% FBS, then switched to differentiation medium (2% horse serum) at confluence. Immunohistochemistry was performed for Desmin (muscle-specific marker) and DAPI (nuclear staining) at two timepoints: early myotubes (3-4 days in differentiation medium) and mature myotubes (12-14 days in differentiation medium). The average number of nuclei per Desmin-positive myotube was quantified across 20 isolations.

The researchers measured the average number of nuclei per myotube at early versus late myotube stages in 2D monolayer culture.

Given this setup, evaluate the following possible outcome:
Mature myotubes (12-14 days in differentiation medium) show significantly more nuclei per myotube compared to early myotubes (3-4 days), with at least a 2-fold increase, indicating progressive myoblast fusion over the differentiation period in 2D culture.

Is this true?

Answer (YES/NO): NO